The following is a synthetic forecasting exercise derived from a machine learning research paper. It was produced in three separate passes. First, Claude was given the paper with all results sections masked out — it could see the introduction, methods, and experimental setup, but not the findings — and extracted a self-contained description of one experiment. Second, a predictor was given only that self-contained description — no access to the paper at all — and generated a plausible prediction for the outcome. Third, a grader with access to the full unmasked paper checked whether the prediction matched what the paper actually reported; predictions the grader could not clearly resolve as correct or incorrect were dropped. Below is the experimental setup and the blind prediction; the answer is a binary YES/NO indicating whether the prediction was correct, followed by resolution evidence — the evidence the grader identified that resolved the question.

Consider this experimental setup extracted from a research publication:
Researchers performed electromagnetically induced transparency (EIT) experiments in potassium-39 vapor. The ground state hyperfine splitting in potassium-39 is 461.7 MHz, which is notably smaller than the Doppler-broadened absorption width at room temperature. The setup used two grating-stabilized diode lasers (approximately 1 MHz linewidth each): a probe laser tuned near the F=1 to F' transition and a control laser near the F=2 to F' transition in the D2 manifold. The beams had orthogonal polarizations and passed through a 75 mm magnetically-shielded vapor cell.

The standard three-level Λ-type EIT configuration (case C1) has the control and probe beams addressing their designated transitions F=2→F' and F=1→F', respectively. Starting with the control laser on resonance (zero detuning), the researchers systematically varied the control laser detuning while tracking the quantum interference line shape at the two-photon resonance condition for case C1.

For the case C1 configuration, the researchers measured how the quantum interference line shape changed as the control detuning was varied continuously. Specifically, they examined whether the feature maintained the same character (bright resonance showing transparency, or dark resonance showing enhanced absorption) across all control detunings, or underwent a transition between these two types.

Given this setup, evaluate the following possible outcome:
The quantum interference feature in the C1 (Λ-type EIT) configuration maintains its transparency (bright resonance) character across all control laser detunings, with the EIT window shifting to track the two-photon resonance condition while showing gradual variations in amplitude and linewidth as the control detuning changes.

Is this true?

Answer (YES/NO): NO